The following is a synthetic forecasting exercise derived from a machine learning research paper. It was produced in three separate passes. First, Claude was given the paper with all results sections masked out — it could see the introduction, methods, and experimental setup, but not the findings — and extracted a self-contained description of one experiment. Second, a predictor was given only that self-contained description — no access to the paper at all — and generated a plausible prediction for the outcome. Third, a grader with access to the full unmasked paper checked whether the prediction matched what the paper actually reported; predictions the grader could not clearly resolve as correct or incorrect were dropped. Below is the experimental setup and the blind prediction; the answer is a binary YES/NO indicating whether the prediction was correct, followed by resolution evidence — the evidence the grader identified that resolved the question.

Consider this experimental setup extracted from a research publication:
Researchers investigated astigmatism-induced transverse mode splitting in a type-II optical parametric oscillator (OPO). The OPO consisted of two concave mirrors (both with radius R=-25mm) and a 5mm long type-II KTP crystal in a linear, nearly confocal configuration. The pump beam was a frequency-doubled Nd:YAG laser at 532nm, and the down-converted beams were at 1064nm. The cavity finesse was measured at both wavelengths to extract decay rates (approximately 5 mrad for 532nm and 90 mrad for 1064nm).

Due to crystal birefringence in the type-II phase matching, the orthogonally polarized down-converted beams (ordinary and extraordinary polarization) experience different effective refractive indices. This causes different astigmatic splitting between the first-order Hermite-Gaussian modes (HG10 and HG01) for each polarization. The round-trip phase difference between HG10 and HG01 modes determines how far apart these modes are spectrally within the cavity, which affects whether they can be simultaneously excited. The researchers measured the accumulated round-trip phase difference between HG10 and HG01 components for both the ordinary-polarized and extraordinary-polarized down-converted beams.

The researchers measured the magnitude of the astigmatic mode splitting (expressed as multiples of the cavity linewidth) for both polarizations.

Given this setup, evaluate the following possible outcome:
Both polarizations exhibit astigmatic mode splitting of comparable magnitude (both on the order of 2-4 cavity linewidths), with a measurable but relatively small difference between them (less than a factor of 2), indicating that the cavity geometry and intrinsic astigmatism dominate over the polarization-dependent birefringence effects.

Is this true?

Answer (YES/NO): NO